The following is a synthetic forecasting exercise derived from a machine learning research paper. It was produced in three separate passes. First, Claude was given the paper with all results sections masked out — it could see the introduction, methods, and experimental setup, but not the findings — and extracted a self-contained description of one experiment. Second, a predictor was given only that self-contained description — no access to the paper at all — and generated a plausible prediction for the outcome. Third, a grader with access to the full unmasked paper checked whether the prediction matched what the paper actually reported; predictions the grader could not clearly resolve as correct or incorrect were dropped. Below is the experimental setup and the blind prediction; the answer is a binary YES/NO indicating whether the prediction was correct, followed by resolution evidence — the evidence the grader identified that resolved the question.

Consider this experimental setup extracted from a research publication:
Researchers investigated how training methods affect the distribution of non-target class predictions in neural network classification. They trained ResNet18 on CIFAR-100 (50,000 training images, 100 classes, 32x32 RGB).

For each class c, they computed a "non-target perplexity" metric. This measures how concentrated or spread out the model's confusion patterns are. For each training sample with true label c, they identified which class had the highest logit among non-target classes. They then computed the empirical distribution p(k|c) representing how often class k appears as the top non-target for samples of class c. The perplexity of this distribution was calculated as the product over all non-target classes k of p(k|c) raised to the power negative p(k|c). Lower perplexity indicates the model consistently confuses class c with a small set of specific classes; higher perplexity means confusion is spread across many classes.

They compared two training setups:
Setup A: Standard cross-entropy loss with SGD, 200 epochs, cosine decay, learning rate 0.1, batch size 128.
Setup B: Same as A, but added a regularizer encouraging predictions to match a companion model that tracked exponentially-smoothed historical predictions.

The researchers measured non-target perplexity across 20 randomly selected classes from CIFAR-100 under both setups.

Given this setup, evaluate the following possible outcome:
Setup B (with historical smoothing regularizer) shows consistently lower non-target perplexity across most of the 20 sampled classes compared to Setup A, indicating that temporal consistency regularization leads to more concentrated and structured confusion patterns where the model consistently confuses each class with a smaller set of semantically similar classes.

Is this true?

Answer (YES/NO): YES